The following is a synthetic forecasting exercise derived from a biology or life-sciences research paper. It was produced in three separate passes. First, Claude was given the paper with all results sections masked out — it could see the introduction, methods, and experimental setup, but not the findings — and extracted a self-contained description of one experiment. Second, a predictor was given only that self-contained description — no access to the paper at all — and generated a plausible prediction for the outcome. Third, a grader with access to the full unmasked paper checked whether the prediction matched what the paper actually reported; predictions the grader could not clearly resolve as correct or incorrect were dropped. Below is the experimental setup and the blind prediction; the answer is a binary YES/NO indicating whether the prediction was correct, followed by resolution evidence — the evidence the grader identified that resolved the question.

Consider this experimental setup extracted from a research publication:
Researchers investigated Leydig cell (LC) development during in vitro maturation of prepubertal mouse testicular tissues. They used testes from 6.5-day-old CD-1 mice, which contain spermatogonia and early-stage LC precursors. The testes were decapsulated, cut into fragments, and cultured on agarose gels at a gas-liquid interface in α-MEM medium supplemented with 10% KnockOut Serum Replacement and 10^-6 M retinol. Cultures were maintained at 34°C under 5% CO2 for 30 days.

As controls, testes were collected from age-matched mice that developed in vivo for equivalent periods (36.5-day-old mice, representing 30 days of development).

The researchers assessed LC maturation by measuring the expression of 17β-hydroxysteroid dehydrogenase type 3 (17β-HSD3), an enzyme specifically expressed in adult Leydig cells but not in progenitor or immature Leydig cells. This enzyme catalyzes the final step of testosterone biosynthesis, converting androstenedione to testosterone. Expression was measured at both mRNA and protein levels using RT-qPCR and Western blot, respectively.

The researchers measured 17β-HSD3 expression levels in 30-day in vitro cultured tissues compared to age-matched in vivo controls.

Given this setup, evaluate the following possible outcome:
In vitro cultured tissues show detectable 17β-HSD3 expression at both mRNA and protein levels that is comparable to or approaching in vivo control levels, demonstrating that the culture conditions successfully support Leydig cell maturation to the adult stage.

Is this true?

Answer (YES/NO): NO